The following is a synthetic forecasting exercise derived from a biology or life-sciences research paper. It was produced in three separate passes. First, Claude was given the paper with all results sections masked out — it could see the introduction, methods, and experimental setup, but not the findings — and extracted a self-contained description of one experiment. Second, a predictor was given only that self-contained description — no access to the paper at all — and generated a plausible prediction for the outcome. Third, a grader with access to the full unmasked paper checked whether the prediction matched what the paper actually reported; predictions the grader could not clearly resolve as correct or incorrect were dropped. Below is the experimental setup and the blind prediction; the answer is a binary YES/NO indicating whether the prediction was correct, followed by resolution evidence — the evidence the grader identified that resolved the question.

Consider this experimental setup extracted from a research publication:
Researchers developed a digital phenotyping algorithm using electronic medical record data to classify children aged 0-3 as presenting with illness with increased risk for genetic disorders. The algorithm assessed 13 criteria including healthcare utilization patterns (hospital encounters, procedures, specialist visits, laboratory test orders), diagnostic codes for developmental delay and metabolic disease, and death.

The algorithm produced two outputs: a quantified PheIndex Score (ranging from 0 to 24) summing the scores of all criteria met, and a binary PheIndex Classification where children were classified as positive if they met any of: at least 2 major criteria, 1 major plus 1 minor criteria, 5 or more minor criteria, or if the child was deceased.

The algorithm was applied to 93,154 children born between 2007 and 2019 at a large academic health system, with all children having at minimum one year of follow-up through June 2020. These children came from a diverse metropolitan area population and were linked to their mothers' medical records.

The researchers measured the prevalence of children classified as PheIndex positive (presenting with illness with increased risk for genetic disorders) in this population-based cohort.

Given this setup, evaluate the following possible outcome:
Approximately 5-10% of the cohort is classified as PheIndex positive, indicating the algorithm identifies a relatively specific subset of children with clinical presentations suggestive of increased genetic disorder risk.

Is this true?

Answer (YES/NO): NO